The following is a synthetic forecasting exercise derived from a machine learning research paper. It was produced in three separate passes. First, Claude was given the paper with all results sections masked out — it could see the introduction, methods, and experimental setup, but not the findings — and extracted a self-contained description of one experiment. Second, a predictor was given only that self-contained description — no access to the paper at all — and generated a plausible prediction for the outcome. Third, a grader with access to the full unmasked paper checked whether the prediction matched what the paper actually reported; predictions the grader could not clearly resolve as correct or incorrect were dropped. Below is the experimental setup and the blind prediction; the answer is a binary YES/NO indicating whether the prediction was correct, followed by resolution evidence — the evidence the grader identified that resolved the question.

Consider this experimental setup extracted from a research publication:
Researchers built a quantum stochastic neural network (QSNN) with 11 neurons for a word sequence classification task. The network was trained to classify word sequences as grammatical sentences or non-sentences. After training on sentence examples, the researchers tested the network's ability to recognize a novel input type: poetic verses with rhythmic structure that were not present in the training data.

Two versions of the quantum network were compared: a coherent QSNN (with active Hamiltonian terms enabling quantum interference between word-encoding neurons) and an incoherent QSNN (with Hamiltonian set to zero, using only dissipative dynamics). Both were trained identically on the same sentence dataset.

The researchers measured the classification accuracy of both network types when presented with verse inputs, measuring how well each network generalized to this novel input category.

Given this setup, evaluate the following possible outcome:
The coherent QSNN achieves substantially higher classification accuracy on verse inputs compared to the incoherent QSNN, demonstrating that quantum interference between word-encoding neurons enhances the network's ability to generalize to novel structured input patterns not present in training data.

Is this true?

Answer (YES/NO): YES